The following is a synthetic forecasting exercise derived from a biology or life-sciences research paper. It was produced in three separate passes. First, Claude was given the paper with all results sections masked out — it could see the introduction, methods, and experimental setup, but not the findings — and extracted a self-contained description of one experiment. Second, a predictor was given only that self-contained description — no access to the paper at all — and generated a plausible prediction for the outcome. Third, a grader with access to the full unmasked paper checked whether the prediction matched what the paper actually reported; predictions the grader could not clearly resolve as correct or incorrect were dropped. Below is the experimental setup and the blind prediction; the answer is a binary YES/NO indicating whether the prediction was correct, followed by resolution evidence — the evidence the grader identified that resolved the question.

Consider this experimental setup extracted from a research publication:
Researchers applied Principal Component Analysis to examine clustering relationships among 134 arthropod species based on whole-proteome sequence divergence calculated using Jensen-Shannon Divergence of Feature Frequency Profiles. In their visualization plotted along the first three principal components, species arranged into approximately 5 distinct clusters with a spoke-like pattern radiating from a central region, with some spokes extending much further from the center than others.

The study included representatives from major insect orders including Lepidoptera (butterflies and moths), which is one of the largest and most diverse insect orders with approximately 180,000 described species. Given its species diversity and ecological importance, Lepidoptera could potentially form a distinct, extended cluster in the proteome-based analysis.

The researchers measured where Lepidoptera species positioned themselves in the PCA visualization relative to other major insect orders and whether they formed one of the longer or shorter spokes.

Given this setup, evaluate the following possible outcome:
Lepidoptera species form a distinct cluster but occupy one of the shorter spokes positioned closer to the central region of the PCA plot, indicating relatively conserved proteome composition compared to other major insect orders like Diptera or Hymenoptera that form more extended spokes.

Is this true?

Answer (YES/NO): NO